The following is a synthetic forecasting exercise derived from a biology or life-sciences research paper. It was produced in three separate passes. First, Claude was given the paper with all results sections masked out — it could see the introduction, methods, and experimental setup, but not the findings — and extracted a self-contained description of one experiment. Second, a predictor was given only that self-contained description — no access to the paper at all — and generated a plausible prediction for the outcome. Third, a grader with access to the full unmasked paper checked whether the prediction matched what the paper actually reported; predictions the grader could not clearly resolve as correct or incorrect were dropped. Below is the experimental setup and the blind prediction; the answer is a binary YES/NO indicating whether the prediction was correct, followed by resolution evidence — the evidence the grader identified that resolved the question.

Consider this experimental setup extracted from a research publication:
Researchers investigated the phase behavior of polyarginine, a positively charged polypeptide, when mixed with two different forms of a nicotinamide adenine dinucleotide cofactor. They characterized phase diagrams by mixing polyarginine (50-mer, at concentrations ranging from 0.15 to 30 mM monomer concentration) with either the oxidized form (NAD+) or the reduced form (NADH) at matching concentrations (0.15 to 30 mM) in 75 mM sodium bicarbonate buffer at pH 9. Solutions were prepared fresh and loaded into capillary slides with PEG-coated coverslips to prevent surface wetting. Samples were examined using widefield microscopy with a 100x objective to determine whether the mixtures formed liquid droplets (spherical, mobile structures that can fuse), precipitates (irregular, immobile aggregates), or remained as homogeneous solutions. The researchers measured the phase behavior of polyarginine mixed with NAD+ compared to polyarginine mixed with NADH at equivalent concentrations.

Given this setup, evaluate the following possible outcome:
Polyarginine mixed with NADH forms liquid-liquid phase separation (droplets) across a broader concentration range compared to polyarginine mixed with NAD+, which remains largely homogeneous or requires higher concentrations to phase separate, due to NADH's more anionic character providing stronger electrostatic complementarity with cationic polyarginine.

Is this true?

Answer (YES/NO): YES